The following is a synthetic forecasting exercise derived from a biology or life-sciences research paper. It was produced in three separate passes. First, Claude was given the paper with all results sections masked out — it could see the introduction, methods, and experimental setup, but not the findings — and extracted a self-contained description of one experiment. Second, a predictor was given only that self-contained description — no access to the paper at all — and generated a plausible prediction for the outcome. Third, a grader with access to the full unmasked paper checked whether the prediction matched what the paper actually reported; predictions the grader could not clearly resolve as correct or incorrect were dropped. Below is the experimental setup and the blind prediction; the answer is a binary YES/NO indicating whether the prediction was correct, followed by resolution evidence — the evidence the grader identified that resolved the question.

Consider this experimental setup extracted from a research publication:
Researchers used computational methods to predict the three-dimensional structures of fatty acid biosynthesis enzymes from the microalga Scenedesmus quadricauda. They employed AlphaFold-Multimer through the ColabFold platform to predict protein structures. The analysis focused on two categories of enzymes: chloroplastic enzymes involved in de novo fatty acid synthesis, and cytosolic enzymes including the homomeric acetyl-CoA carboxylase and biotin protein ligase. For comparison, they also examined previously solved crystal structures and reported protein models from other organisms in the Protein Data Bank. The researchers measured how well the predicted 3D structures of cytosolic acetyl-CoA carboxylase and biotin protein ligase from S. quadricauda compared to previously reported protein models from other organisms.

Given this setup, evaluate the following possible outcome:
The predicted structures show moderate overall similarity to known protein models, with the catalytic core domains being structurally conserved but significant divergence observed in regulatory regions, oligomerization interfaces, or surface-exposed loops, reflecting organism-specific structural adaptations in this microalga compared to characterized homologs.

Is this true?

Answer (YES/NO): NO